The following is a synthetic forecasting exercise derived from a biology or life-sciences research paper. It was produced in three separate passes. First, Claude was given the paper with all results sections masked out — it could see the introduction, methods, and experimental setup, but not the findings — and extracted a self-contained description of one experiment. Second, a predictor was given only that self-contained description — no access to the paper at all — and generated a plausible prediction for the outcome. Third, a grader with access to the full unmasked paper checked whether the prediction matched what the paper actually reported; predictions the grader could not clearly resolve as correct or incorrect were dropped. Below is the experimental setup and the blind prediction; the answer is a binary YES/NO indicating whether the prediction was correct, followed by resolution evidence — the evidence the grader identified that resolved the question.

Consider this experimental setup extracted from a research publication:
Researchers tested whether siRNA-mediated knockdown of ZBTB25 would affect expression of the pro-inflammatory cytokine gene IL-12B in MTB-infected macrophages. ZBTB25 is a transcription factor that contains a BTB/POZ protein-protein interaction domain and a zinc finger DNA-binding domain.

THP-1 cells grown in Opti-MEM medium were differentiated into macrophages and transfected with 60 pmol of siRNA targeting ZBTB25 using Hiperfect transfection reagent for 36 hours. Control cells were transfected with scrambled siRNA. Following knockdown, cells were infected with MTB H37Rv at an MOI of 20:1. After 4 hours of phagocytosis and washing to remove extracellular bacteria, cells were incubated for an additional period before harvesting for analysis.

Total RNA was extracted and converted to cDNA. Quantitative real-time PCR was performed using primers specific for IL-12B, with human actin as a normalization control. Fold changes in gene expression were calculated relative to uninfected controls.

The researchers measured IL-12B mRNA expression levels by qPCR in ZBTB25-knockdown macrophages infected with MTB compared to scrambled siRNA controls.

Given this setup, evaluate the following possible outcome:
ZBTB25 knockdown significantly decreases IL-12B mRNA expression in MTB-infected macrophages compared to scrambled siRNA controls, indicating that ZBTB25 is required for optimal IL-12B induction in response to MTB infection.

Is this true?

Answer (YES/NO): NO